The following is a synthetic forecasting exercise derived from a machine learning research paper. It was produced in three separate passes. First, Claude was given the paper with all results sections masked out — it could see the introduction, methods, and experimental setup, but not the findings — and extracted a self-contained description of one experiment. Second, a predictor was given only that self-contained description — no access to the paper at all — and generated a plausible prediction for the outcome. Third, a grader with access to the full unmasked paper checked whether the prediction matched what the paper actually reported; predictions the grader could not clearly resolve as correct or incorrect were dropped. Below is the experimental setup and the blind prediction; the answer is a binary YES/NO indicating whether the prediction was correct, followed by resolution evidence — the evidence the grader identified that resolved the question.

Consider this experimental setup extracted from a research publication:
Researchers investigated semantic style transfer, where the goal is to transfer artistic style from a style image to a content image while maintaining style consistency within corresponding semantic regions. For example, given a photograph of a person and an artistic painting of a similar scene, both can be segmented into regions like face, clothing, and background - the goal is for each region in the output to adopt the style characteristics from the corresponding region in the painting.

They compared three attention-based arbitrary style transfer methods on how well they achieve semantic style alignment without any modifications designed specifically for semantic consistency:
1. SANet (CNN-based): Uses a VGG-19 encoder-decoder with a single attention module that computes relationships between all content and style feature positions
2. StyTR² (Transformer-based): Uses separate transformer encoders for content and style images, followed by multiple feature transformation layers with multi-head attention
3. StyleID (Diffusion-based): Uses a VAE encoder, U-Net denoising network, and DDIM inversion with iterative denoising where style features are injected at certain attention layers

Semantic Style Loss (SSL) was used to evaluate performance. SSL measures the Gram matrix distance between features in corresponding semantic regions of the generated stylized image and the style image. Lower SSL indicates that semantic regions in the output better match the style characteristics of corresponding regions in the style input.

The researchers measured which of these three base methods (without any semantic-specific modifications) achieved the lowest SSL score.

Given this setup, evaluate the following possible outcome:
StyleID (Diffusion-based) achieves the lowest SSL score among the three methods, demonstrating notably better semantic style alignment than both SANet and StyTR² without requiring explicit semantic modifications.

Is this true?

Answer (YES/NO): NO